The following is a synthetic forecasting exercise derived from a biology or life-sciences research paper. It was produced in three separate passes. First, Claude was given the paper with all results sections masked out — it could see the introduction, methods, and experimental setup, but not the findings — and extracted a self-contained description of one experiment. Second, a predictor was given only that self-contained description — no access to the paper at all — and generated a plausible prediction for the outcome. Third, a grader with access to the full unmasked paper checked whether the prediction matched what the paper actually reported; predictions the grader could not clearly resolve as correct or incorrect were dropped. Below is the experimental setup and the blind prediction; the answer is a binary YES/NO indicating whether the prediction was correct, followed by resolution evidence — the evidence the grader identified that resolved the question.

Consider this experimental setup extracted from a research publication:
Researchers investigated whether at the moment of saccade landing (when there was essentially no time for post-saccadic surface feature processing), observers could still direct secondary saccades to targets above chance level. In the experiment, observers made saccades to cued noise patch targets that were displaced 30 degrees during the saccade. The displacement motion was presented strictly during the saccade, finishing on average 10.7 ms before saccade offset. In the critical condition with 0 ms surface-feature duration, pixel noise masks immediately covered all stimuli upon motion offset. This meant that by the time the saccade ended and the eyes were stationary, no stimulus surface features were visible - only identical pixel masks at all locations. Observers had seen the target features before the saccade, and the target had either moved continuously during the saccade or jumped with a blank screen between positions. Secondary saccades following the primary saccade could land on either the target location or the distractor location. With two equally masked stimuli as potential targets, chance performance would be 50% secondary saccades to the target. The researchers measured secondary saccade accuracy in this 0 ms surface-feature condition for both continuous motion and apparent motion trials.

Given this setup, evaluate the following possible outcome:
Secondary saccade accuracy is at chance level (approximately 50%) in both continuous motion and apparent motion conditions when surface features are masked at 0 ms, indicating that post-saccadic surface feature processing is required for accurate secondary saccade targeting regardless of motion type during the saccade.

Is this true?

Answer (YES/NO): NO